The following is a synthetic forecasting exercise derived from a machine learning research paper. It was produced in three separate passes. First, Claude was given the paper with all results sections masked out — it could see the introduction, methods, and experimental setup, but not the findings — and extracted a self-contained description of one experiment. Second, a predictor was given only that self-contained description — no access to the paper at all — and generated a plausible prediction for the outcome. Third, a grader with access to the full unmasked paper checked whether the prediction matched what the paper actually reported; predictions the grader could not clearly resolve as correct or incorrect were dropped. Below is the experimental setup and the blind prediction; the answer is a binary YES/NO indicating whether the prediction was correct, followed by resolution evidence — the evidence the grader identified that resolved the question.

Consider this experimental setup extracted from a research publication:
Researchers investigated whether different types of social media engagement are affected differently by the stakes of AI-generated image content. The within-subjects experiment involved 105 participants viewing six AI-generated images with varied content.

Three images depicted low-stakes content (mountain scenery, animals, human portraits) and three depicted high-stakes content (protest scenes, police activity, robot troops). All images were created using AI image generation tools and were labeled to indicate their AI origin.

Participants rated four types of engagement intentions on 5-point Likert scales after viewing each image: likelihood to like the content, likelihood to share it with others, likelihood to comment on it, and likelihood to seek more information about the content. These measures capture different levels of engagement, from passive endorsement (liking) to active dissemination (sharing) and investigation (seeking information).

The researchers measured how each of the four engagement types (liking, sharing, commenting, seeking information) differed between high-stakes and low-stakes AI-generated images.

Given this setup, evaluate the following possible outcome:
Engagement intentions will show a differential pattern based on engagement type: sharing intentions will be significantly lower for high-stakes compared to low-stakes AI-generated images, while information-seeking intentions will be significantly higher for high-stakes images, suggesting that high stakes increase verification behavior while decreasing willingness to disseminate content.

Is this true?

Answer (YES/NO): NO